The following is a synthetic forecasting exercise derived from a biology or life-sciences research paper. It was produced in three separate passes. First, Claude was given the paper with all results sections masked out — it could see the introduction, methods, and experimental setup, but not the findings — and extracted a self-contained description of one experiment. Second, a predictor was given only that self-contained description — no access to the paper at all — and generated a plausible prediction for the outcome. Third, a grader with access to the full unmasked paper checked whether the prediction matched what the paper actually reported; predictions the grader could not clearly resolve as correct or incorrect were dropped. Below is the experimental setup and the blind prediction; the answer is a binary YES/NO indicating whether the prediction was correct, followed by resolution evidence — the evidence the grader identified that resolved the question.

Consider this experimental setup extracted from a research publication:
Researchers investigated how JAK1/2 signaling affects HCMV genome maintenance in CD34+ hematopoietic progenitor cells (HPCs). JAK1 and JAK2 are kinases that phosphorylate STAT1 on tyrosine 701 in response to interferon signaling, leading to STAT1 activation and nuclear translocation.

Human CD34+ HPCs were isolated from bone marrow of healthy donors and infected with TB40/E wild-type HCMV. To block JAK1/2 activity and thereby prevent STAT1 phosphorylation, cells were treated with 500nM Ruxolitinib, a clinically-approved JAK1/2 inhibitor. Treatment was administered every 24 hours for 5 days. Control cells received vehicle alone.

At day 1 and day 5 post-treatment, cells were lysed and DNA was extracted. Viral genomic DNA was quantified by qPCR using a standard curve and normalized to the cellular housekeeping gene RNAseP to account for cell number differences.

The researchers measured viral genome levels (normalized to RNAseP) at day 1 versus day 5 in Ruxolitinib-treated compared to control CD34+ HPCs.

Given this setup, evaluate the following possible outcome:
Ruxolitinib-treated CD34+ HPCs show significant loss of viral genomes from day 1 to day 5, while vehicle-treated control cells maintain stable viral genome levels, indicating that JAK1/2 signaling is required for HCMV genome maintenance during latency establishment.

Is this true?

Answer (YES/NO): NO